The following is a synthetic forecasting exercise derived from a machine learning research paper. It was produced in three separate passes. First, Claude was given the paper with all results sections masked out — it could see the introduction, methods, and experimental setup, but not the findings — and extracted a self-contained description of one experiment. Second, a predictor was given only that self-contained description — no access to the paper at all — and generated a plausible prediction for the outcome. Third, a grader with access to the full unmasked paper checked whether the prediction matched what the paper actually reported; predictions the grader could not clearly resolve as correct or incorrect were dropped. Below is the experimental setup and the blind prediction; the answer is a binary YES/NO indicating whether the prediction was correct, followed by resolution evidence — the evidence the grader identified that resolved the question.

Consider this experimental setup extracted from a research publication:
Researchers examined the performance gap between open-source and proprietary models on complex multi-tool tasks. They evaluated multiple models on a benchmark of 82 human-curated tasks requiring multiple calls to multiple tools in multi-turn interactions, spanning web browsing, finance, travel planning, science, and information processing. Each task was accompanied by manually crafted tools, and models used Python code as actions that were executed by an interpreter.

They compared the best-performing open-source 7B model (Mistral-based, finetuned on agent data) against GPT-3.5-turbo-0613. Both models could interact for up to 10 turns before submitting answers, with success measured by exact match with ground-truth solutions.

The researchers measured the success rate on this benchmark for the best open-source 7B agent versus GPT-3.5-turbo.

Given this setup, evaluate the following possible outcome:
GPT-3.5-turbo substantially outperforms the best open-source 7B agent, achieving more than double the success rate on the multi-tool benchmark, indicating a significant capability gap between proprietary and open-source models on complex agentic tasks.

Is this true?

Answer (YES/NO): YES